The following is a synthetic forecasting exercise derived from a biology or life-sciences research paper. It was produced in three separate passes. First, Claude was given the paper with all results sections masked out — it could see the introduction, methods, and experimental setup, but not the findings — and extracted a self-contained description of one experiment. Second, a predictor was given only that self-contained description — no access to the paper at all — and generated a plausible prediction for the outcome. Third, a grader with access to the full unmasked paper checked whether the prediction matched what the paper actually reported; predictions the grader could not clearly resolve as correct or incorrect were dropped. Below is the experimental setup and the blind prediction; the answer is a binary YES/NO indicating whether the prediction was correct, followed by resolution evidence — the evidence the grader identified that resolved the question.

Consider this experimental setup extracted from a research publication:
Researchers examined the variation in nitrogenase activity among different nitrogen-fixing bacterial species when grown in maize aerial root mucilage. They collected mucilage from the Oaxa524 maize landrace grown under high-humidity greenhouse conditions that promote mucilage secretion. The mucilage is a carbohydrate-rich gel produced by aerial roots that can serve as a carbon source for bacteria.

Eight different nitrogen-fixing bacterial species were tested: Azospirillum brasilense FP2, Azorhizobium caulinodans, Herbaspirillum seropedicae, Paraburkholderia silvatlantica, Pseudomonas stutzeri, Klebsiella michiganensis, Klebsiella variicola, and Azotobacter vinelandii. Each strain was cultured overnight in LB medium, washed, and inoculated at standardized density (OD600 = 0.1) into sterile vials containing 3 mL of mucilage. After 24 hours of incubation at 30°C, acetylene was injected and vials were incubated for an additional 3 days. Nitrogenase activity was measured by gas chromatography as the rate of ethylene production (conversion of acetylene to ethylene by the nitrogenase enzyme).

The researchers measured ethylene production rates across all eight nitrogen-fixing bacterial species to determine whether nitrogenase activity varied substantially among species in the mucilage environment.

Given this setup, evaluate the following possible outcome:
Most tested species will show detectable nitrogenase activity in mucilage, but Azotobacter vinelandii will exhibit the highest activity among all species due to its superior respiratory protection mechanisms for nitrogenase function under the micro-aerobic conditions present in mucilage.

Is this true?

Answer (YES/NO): NO